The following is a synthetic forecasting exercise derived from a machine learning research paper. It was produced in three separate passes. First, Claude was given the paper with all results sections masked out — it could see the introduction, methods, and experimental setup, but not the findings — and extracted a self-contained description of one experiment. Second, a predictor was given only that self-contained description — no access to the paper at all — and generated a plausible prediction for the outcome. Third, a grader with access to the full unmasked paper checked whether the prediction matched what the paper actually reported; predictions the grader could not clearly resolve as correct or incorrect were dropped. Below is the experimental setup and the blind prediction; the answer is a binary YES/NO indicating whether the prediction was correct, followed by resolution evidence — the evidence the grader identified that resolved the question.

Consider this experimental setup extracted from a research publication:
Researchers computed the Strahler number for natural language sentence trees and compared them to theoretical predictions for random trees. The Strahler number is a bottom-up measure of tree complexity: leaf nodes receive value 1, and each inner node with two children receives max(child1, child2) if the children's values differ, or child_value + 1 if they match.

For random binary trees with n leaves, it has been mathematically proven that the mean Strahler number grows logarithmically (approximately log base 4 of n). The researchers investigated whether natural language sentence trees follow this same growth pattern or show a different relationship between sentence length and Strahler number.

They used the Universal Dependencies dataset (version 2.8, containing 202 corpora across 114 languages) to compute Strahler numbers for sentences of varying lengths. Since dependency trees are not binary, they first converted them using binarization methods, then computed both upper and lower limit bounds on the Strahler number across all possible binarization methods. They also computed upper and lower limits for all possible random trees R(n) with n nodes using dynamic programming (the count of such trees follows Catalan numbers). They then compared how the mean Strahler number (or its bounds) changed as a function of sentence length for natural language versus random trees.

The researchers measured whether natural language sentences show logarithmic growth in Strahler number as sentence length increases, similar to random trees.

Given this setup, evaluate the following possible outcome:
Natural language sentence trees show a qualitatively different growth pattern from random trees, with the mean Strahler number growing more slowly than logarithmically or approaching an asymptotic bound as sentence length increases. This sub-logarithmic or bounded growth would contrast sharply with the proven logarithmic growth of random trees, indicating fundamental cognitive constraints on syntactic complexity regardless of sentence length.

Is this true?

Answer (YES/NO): NO